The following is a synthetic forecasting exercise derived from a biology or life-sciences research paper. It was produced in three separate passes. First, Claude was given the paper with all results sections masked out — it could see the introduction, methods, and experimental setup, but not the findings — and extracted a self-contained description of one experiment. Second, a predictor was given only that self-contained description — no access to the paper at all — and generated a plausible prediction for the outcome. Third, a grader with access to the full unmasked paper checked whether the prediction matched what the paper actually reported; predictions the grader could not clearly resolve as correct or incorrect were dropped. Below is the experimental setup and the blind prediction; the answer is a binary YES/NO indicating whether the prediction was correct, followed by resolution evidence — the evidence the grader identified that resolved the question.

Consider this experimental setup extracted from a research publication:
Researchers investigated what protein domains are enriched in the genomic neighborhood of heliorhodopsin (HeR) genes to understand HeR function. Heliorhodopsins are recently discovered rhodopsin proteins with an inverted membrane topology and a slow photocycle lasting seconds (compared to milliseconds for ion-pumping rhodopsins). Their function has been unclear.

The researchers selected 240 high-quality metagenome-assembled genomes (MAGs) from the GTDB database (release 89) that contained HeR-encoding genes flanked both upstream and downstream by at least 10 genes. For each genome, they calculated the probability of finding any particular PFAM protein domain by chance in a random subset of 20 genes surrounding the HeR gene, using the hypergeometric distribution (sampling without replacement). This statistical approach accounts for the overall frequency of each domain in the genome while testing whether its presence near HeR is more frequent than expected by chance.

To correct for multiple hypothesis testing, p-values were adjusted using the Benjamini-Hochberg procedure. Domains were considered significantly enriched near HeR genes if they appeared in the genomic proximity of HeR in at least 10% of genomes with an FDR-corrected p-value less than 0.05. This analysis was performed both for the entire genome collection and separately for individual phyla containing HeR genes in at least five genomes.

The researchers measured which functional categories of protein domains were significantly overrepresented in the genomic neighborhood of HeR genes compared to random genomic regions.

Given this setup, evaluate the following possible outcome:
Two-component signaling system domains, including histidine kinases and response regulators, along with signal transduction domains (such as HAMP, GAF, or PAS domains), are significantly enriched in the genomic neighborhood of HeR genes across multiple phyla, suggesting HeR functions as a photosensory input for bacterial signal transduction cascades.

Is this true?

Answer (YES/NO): YES